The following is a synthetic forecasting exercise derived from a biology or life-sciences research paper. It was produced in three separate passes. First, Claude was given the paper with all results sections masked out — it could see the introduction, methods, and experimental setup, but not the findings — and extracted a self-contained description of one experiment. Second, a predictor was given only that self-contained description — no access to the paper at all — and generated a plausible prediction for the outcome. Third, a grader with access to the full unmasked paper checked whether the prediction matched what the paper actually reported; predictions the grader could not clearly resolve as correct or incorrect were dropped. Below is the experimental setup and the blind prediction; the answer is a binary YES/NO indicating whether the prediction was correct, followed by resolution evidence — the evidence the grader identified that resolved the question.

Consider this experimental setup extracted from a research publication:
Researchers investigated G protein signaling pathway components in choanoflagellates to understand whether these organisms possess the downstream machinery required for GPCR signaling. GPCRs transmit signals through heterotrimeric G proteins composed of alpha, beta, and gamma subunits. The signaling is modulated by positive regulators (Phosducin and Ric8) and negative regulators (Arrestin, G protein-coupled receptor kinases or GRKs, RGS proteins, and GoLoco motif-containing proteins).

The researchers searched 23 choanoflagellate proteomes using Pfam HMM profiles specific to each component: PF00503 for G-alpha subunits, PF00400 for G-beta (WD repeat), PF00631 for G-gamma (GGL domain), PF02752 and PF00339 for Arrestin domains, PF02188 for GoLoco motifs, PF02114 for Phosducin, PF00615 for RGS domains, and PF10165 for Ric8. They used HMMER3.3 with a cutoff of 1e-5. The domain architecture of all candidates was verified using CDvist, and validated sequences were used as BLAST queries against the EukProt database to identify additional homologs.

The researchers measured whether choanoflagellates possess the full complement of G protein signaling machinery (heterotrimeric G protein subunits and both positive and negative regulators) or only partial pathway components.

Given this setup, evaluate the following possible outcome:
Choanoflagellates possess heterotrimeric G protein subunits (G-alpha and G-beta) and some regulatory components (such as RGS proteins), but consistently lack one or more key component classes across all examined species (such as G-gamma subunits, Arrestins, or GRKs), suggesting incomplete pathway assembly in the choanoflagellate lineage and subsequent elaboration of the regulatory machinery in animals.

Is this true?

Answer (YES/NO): NO